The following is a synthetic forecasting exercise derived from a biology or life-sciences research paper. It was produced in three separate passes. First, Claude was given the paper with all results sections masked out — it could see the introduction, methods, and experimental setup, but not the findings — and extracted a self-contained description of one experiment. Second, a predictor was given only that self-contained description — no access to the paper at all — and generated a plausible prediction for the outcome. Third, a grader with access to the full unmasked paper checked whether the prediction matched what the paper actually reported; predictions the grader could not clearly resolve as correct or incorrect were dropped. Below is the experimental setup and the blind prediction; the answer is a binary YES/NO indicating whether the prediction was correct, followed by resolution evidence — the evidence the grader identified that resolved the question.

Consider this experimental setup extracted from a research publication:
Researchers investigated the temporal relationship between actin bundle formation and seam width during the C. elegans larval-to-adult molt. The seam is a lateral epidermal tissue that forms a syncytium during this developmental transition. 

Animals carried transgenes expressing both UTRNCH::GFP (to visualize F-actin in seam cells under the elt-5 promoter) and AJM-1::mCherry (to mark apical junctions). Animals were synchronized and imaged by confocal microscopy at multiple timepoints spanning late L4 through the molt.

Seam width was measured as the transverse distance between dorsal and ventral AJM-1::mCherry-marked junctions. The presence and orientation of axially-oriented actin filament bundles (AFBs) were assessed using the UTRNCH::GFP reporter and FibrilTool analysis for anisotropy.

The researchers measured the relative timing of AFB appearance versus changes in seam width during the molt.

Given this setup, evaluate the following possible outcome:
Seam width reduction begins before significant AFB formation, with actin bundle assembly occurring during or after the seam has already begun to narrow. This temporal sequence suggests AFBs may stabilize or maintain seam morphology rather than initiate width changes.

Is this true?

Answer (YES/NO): NO